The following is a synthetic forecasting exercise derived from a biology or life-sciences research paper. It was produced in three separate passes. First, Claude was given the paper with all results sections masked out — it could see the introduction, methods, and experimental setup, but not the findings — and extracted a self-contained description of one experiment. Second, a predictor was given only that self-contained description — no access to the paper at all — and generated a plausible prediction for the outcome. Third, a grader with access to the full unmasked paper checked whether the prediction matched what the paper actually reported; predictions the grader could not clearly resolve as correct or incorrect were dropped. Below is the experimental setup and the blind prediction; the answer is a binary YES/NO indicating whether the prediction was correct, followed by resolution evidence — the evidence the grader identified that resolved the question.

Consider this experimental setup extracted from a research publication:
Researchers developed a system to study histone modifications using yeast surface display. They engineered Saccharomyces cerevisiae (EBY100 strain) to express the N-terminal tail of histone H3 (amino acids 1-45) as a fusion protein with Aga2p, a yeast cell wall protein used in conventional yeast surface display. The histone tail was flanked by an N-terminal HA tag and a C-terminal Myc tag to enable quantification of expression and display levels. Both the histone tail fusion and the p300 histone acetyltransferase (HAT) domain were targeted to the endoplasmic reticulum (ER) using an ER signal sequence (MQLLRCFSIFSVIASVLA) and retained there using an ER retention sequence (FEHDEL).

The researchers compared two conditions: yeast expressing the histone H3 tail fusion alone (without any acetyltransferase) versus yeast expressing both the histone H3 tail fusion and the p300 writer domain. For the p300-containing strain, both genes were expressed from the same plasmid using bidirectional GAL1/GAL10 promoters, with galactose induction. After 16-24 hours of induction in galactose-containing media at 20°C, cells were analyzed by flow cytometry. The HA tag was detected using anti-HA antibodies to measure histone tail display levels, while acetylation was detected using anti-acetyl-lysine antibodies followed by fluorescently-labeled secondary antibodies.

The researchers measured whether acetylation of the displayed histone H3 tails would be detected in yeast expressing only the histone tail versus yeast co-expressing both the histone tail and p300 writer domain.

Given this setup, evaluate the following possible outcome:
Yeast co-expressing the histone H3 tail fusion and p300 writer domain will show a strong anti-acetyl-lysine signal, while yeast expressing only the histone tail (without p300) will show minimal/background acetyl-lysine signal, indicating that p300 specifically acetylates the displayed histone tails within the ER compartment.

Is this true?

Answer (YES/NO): YES